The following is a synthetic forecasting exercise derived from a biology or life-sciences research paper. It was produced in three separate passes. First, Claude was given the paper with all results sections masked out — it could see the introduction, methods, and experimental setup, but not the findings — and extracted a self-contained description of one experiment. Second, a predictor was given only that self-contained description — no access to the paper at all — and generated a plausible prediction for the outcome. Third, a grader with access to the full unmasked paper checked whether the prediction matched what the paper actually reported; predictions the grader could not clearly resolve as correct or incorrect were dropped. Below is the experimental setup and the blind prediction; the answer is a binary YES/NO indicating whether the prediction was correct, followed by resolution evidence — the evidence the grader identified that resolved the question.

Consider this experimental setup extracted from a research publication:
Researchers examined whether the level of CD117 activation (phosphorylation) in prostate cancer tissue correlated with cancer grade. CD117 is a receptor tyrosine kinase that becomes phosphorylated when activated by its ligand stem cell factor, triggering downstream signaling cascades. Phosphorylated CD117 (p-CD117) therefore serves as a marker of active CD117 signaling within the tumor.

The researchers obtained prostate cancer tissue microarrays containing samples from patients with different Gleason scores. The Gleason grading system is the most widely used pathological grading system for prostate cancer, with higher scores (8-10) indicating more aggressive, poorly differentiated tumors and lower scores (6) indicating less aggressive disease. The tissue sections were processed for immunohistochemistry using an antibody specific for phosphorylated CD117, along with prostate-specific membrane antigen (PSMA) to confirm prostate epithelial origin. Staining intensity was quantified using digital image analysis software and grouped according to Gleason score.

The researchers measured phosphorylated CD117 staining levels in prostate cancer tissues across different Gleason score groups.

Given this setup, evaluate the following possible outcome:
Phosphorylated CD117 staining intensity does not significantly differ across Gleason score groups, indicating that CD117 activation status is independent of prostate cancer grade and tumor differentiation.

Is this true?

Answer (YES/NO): NO